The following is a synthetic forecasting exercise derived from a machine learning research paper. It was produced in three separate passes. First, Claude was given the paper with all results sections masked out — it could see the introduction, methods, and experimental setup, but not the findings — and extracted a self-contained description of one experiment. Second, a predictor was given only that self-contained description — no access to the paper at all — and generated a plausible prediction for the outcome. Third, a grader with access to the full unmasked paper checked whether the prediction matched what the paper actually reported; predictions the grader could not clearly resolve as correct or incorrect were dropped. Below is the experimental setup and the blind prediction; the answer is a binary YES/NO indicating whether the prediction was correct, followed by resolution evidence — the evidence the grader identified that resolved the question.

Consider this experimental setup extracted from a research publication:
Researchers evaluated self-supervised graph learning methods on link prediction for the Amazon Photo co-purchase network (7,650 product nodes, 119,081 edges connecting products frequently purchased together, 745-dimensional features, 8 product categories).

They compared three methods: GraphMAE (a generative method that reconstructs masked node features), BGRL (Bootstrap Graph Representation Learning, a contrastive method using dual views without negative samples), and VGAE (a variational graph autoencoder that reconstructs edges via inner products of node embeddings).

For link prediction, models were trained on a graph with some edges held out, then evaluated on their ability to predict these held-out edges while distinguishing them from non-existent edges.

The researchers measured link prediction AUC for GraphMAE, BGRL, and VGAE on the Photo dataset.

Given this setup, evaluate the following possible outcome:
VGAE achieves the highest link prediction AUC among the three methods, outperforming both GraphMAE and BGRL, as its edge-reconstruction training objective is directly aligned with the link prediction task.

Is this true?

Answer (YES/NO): YES